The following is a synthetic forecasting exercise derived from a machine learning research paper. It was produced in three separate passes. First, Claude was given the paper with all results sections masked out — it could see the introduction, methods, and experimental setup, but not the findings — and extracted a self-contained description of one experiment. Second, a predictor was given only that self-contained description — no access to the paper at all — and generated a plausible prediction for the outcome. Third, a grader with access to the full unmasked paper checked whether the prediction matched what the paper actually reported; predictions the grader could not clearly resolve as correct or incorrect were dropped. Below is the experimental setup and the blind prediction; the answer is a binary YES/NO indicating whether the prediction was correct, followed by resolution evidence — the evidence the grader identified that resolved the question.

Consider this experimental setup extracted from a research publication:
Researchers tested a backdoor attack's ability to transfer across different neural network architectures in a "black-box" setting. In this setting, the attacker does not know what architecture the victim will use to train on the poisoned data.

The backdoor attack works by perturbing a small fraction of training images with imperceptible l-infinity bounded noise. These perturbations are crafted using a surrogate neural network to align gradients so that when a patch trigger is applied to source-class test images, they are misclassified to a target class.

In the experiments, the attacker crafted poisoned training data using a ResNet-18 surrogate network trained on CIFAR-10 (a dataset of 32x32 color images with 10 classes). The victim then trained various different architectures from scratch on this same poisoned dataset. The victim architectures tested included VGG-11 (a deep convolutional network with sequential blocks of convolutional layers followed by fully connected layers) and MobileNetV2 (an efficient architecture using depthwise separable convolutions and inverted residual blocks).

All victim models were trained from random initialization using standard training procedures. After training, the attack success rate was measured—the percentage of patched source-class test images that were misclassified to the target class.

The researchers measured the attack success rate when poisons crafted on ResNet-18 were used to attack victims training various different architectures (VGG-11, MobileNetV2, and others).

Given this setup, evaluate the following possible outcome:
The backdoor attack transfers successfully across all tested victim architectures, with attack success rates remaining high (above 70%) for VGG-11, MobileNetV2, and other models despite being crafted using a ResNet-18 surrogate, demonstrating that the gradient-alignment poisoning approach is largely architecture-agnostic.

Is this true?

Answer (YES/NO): NO